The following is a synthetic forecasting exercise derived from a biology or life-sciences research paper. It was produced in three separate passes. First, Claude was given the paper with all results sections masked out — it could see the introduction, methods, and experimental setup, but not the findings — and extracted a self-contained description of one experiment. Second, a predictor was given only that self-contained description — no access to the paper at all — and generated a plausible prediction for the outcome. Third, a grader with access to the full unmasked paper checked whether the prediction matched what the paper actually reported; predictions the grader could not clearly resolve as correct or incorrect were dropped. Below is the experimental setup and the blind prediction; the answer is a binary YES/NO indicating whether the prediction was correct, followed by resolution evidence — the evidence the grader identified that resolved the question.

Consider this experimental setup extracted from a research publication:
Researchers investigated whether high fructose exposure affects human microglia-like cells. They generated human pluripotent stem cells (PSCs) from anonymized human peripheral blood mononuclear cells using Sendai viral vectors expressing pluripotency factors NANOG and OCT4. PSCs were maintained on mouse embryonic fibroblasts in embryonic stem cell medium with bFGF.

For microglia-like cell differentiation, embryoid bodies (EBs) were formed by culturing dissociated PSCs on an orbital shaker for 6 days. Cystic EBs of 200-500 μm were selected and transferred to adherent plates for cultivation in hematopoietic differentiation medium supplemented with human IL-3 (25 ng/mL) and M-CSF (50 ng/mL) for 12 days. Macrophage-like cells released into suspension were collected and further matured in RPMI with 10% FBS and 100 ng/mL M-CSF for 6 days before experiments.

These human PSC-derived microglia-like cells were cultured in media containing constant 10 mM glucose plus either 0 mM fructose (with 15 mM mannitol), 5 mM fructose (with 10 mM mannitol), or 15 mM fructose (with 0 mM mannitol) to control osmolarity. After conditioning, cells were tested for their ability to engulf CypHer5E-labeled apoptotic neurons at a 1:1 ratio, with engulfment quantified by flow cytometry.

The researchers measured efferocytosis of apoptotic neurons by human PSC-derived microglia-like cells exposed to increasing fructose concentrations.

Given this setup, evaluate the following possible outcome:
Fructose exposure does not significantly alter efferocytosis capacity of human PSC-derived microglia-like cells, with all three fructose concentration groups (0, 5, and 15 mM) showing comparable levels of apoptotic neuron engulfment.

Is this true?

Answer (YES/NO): NO